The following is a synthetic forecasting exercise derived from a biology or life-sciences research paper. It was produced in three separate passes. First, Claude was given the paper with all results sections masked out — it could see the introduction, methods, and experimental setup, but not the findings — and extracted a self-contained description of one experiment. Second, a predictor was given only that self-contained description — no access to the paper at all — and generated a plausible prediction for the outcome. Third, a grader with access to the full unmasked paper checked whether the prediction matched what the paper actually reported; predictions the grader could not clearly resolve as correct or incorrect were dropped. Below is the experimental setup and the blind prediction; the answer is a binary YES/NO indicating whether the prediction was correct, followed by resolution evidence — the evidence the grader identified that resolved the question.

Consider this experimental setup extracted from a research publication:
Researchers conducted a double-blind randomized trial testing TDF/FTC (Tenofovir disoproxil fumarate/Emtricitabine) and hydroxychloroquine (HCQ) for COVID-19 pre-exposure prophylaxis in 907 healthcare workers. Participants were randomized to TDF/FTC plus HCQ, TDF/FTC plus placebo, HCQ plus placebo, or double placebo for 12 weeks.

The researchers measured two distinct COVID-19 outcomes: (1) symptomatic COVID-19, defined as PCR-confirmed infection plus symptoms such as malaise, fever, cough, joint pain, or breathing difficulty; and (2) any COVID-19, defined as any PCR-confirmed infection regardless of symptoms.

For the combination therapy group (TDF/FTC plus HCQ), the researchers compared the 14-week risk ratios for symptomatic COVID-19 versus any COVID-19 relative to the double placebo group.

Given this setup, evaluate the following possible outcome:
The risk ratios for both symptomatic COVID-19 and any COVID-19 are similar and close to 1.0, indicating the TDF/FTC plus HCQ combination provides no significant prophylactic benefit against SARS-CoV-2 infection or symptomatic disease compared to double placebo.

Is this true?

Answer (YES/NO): NO